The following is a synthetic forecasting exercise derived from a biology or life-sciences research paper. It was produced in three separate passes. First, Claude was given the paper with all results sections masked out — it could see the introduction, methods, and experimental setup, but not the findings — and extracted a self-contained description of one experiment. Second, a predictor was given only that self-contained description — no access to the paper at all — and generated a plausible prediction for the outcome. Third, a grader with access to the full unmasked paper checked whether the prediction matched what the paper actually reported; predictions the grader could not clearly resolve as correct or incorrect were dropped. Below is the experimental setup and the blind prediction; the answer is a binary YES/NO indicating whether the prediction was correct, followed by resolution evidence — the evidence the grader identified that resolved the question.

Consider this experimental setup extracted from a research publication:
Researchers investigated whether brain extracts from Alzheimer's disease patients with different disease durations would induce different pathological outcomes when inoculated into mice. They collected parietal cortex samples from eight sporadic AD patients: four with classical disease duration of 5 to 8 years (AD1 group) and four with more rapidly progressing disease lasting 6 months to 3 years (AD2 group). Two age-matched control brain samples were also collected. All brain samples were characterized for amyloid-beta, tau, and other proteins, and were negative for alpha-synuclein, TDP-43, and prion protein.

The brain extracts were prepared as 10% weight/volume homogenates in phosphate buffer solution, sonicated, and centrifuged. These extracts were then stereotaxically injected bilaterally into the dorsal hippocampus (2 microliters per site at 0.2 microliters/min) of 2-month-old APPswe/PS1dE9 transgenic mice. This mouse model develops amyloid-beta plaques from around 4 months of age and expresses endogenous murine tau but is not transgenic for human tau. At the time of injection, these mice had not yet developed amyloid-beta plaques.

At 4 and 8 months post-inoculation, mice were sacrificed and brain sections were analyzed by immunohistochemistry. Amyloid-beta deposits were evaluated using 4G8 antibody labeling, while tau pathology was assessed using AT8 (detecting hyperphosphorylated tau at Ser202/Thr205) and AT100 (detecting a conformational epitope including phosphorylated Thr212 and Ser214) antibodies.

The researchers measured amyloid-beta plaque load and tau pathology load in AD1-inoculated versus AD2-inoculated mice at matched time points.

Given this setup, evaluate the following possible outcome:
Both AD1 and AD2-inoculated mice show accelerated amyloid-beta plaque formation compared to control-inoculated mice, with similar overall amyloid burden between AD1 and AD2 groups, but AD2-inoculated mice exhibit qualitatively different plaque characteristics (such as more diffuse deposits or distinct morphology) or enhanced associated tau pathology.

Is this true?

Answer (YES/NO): NO